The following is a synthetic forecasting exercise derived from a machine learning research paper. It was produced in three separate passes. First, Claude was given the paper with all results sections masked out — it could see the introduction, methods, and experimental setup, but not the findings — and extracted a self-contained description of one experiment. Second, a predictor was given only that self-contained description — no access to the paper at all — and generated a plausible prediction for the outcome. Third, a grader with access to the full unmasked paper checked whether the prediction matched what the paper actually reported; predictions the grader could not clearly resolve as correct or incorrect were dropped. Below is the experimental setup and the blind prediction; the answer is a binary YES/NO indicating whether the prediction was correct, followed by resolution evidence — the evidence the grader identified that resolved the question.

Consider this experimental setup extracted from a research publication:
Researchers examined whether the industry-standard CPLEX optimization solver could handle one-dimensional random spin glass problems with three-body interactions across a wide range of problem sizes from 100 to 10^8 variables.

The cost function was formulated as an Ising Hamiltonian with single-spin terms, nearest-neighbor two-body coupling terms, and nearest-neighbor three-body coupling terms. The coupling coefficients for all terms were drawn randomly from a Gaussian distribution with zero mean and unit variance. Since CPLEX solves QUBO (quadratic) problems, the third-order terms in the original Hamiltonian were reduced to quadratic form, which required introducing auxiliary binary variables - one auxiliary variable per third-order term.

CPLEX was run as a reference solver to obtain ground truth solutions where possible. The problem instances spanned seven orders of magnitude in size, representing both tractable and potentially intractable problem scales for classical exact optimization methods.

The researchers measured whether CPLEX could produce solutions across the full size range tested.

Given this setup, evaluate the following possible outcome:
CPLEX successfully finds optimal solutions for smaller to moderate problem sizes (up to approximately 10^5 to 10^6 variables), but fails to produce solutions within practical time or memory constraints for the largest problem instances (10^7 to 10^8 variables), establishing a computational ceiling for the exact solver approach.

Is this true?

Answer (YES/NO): YES